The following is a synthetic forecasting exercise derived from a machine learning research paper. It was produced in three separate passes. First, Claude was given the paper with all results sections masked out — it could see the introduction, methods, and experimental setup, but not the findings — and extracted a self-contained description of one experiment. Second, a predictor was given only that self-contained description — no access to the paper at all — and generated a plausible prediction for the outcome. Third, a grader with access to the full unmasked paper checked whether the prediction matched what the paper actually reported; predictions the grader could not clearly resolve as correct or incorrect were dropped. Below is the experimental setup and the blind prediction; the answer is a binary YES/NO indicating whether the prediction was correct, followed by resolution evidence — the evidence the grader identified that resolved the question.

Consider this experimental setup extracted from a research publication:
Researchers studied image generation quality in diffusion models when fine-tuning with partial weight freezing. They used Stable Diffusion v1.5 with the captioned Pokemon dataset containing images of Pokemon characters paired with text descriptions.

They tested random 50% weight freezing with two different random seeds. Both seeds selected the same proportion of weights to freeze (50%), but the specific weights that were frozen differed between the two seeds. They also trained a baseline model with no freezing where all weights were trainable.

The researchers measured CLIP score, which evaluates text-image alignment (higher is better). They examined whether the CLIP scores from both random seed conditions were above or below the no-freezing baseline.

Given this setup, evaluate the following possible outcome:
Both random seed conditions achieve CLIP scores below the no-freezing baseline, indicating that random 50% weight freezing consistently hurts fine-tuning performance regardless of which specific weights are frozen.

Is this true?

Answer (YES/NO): NO